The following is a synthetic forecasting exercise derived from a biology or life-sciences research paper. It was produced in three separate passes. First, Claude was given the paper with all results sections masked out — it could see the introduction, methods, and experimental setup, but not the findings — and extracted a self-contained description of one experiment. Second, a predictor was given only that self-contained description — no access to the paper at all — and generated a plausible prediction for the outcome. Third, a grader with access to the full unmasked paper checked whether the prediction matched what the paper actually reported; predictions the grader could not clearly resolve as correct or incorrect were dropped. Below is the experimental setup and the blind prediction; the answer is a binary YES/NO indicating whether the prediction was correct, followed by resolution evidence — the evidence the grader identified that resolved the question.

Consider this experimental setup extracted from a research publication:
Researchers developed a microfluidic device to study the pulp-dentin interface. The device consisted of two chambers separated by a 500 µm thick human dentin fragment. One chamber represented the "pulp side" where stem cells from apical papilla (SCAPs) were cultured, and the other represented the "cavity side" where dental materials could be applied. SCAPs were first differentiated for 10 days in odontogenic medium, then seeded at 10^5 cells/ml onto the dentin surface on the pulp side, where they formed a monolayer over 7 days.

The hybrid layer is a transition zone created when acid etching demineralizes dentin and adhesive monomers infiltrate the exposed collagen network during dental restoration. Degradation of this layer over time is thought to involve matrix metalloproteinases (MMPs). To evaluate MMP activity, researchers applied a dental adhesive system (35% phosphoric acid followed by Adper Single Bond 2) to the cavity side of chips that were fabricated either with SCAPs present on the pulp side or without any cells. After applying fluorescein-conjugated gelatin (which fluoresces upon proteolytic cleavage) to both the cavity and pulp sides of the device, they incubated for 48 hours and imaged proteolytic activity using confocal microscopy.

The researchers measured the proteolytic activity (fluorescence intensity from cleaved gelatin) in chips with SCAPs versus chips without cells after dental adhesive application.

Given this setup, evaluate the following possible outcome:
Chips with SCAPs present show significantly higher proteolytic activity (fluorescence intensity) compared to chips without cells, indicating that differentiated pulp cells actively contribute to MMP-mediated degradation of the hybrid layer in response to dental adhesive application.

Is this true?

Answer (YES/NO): YES